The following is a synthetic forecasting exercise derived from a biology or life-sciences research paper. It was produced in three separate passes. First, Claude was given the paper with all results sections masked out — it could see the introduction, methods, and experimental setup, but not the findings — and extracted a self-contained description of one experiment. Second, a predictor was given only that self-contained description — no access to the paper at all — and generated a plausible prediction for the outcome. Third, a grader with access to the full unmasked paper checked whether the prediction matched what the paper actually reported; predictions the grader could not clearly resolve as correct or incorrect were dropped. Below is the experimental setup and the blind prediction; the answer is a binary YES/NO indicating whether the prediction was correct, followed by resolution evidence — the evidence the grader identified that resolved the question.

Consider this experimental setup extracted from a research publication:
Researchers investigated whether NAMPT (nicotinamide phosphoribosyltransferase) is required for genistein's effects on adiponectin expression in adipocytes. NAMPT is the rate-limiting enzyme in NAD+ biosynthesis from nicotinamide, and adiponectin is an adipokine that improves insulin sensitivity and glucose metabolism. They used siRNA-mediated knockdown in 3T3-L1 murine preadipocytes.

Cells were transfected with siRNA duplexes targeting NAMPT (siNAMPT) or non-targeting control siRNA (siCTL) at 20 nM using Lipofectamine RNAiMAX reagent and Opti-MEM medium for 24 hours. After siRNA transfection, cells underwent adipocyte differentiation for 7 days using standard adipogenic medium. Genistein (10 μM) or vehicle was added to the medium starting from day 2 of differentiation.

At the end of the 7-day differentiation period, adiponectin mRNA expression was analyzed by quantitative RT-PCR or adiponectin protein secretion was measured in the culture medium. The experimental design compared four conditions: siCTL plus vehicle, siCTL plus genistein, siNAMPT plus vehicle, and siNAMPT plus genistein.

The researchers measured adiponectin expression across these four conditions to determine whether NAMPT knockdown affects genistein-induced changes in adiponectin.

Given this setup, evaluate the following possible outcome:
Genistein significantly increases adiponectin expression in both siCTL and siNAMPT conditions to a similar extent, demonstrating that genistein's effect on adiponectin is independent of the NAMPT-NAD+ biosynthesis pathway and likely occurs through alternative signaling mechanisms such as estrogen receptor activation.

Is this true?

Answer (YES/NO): NO